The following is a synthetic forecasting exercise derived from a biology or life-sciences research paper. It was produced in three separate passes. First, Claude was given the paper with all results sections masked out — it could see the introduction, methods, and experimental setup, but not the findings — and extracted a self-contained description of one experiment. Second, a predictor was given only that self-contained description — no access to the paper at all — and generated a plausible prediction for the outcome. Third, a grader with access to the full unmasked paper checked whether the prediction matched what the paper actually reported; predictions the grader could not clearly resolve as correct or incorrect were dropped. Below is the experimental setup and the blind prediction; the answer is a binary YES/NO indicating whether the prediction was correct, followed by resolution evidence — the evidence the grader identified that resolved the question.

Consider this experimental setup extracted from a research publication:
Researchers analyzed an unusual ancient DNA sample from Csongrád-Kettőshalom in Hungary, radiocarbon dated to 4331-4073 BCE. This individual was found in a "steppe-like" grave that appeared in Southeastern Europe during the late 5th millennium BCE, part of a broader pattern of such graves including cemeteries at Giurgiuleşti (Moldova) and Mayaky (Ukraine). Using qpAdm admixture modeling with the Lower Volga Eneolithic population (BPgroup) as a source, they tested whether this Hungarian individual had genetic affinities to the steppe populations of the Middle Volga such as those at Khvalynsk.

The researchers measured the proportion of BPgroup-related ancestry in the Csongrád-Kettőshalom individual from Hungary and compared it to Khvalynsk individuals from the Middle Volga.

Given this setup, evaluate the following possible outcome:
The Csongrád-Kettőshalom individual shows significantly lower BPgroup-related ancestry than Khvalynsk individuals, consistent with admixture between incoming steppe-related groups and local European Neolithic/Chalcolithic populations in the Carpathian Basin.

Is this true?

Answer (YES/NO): NO